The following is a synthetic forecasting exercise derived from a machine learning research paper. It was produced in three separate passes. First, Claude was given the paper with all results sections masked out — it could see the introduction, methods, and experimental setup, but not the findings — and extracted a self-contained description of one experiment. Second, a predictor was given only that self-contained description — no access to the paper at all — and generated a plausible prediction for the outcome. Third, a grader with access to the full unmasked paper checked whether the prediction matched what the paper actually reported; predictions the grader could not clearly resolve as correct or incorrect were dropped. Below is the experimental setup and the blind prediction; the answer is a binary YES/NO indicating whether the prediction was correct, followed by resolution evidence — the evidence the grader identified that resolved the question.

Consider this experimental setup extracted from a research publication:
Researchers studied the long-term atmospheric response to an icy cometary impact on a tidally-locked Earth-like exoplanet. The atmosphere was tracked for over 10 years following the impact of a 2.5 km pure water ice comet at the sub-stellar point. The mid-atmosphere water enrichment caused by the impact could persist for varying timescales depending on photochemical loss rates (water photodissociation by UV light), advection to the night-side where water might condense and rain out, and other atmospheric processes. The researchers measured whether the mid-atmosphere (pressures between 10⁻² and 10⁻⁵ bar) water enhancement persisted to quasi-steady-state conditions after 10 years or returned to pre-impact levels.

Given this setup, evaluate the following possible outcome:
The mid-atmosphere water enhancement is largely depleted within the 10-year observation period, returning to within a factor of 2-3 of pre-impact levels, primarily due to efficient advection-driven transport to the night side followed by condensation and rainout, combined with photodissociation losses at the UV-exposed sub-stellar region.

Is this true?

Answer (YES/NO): NO